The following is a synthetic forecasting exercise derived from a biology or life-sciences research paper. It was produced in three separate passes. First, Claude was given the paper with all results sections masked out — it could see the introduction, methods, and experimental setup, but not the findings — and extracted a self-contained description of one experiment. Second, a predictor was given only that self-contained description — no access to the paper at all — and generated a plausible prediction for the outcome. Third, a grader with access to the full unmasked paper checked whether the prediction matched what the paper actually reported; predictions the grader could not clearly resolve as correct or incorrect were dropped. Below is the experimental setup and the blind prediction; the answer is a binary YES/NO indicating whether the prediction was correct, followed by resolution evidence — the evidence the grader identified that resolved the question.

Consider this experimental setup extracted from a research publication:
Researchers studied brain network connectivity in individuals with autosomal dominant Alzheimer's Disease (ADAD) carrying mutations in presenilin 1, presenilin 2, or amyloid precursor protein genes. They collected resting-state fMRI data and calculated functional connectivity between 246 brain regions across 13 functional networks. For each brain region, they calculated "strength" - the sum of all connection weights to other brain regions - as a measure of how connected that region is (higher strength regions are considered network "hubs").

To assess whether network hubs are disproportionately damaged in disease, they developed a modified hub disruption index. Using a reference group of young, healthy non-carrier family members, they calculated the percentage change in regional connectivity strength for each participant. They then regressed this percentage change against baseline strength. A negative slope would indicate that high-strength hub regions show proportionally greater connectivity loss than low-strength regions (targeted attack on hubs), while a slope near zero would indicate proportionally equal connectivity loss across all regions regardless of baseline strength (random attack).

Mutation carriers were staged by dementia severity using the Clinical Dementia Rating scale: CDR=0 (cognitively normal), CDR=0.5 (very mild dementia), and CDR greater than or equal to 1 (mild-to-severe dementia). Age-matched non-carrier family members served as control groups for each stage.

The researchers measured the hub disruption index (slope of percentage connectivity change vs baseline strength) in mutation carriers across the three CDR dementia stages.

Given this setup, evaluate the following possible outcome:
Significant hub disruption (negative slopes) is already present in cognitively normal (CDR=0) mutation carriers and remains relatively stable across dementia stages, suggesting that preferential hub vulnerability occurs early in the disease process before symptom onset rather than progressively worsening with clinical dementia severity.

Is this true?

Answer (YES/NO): NO